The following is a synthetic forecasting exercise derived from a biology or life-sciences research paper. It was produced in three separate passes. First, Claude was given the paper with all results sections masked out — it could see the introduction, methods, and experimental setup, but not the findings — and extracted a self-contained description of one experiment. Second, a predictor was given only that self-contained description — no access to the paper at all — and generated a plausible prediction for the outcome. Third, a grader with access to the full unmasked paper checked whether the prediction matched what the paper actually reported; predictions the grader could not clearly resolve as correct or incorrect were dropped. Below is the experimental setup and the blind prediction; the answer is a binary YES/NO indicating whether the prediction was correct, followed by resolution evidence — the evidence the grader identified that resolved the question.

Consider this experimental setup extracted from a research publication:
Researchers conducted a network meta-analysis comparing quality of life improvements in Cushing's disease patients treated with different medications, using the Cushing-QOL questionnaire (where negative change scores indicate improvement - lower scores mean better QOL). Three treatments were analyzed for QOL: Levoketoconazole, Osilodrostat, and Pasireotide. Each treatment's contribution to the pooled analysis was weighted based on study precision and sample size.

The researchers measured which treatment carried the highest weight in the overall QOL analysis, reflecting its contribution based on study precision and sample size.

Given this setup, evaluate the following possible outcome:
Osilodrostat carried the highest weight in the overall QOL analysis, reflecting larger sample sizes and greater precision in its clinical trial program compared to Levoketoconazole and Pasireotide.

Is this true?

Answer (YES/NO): YES